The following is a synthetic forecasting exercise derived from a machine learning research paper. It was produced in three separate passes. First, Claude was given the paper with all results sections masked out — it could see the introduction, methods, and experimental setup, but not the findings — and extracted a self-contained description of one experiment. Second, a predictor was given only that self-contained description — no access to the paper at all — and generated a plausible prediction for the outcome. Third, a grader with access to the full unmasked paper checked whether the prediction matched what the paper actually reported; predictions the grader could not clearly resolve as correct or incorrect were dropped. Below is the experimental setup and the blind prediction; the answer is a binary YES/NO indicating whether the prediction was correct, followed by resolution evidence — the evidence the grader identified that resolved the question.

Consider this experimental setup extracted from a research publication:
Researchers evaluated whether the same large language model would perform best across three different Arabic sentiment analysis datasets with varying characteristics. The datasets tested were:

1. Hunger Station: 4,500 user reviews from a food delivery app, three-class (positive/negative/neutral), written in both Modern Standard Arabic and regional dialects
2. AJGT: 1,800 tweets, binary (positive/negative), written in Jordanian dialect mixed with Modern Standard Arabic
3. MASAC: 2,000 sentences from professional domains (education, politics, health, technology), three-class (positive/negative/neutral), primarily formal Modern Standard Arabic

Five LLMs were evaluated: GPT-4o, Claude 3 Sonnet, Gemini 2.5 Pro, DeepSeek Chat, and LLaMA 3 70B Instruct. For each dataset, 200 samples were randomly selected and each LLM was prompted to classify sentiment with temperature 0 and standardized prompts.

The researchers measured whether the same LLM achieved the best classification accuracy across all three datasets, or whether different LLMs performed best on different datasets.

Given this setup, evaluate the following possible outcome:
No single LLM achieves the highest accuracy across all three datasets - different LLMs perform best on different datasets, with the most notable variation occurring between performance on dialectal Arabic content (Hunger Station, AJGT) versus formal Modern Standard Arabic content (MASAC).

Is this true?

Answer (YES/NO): NO